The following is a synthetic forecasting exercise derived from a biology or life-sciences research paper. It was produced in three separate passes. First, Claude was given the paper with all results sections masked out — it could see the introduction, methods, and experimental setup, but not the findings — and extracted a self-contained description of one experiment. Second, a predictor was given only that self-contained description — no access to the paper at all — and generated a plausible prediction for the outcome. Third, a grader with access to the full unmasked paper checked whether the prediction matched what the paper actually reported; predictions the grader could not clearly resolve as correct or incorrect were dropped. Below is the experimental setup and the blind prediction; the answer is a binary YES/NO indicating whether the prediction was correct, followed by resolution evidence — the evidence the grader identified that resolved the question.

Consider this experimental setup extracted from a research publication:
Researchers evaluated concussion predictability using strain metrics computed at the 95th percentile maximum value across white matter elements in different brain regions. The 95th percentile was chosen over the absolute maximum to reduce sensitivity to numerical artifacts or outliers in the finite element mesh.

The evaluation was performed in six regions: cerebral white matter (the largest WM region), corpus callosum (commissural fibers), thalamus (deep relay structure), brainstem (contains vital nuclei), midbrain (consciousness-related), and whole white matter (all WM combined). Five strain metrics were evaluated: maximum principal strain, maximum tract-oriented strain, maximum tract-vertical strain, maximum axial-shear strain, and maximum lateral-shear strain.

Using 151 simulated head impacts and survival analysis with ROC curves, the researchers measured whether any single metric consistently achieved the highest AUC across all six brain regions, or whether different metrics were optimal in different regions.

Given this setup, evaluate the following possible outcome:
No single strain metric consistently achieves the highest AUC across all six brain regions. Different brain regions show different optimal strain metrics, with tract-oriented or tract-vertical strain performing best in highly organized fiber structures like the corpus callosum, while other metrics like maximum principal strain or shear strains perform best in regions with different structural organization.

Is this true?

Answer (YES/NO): NO